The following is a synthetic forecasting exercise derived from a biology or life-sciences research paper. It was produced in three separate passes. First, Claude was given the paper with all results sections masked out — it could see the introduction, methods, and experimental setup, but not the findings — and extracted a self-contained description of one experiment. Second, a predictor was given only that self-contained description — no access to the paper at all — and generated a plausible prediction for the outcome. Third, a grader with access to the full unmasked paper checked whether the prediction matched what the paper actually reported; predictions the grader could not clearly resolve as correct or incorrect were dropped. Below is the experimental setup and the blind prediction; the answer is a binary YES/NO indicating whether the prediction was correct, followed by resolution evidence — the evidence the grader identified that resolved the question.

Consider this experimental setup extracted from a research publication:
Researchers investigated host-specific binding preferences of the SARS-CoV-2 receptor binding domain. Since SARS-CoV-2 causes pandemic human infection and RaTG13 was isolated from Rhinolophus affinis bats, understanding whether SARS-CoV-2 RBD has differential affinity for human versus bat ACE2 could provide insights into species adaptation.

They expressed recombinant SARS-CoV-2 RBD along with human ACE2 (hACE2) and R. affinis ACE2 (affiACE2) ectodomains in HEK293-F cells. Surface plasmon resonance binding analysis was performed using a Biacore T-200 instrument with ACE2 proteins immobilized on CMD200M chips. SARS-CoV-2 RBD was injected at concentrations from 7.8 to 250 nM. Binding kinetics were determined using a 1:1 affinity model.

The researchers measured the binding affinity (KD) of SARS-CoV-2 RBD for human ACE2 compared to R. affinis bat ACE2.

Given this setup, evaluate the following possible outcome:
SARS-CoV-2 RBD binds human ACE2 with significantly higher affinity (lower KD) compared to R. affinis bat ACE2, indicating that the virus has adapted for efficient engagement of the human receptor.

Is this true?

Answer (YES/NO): NO